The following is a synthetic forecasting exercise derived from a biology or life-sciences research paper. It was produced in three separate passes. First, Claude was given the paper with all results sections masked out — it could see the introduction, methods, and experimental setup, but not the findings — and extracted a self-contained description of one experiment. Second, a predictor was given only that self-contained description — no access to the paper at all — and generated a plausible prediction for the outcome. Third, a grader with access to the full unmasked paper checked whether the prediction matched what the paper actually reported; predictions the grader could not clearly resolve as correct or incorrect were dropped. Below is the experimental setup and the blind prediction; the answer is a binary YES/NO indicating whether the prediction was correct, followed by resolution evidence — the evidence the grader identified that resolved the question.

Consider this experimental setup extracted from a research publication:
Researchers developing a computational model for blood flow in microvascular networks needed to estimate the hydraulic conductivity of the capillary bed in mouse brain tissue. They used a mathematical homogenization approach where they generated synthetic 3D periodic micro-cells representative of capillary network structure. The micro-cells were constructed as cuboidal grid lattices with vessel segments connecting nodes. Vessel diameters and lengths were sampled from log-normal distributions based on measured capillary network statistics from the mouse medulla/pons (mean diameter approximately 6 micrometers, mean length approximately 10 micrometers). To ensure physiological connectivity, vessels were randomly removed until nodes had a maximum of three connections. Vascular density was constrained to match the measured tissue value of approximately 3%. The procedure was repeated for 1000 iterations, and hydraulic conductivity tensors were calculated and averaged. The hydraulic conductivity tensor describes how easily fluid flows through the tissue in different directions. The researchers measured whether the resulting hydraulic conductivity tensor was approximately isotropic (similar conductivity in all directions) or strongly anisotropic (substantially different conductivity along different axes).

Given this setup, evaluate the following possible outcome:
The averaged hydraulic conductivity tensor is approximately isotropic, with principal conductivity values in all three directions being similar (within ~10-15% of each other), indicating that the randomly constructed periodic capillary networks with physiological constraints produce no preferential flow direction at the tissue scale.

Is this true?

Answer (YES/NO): YES